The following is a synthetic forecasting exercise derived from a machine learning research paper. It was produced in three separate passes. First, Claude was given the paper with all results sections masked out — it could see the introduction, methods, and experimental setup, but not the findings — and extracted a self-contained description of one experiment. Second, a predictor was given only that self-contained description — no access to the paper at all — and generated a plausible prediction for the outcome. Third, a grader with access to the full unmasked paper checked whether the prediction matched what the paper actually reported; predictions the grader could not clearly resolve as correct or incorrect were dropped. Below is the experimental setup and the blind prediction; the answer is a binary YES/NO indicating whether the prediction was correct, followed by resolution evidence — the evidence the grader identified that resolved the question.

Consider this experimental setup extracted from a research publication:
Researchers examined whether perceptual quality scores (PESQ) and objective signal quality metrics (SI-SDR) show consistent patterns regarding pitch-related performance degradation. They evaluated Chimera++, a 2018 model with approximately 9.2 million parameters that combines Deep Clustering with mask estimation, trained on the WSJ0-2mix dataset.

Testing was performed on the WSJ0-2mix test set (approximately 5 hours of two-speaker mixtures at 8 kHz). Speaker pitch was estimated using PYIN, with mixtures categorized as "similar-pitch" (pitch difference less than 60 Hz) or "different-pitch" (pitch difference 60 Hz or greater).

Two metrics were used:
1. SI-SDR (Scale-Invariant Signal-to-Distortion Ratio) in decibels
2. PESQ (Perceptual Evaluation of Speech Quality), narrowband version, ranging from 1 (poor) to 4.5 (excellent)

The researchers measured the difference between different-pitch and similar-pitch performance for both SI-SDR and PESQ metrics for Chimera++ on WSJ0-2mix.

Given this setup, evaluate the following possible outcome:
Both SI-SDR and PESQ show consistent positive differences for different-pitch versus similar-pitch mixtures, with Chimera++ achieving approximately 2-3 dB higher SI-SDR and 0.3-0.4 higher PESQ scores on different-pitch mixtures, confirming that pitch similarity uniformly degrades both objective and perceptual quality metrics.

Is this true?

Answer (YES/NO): YES